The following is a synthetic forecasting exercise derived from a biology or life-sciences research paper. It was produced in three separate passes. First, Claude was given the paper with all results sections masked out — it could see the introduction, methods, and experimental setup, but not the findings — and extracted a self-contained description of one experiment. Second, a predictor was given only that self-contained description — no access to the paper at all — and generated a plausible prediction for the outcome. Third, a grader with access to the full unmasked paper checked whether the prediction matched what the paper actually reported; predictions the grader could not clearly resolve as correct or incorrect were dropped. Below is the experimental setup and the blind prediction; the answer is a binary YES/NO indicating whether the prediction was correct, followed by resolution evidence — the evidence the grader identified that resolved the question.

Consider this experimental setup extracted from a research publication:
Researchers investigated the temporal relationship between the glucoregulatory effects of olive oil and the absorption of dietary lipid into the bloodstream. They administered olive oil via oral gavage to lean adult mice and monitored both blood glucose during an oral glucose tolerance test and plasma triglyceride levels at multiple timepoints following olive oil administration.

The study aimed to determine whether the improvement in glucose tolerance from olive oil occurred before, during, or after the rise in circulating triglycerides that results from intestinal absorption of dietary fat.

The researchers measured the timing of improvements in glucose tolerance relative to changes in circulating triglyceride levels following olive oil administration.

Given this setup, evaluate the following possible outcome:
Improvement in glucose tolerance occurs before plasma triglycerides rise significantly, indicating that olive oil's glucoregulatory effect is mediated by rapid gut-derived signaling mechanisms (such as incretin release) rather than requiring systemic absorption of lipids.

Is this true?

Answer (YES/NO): YES